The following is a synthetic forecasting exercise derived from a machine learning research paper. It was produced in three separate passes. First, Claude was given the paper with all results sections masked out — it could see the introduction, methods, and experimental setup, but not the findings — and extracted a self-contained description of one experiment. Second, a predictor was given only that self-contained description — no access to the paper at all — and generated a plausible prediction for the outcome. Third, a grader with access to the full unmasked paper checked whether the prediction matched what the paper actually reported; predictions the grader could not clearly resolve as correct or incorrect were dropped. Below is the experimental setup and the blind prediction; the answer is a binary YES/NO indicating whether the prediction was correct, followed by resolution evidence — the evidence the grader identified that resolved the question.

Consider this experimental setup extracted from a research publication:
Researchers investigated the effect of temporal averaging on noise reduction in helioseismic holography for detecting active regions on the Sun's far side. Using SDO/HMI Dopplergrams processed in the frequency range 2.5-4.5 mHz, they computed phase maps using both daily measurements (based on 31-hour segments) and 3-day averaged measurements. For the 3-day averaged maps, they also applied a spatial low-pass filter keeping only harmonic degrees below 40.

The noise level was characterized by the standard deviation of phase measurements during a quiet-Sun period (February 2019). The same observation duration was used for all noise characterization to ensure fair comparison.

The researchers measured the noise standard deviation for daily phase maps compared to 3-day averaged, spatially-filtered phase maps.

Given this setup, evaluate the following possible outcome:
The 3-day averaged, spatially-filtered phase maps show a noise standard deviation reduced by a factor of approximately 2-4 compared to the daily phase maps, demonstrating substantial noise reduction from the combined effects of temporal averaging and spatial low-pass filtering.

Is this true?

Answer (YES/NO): YES